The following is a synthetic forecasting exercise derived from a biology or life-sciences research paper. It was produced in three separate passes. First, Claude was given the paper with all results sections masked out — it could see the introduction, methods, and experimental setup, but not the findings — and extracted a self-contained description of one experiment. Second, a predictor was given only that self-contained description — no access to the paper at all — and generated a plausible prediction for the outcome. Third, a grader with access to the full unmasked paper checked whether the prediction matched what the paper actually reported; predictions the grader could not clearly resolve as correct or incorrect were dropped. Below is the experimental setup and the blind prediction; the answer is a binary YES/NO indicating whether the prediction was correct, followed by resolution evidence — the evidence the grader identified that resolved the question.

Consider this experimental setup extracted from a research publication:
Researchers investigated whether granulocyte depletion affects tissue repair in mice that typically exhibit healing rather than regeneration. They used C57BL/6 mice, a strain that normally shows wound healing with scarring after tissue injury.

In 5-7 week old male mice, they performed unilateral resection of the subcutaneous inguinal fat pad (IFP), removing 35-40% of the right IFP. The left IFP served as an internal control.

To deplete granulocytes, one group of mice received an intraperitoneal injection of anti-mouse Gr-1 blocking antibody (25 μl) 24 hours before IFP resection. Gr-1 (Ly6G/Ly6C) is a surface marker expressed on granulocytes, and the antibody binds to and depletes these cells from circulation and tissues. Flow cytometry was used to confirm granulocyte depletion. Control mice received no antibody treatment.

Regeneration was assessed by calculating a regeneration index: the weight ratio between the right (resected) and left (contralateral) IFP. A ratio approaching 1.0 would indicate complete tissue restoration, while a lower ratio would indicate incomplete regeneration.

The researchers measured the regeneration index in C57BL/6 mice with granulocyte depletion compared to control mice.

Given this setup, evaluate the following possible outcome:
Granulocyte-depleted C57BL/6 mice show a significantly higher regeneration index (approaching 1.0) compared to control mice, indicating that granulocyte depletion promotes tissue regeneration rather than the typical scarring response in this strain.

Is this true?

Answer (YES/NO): NO